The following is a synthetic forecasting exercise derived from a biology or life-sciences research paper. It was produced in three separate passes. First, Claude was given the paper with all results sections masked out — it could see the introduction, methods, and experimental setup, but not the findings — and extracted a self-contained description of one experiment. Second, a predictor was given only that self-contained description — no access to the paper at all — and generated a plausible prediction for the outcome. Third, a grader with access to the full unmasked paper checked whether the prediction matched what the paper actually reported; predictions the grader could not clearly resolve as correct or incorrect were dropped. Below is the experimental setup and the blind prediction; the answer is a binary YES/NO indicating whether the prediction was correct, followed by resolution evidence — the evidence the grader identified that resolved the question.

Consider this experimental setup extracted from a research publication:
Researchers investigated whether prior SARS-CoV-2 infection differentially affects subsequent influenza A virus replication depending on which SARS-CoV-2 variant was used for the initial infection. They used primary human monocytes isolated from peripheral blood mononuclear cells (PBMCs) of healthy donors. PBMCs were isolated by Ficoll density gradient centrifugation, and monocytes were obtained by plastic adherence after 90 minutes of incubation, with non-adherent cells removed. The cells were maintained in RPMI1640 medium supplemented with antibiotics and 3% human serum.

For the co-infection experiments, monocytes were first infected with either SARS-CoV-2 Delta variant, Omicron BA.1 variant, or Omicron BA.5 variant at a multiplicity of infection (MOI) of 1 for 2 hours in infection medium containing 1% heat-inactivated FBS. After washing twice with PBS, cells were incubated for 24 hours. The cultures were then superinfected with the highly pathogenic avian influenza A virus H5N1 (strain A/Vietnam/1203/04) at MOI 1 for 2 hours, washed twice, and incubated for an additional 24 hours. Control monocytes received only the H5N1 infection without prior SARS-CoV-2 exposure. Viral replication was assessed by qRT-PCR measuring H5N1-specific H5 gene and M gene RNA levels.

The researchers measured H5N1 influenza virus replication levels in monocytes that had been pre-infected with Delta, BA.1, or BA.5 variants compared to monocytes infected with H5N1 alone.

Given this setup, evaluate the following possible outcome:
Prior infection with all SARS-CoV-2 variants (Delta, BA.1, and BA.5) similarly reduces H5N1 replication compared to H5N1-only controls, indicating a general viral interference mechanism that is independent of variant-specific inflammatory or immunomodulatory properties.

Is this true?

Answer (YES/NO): NO